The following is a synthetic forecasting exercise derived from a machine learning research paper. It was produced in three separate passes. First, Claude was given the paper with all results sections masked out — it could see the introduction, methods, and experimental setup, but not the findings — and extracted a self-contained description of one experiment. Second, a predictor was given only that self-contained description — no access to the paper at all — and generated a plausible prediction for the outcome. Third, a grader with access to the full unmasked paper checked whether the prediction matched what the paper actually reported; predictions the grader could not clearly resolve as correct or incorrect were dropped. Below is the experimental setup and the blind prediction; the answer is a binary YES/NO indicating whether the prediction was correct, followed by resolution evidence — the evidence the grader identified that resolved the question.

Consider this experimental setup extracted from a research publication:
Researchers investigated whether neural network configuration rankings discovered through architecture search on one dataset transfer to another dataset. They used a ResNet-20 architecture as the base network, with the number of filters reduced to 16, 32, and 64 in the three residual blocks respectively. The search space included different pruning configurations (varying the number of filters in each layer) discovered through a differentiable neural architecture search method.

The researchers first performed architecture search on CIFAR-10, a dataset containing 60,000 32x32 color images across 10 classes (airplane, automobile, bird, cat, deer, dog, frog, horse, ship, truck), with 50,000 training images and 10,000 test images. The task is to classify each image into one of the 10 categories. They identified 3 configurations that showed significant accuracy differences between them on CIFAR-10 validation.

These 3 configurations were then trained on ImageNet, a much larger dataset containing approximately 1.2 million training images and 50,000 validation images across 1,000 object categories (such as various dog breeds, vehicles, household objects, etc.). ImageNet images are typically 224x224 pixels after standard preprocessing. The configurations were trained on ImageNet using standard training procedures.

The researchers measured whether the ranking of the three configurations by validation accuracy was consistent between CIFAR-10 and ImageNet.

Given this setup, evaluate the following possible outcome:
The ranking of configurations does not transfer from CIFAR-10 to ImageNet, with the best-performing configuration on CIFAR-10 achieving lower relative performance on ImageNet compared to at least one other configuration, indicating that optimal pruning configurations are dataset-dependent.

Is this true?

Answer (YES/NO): YES